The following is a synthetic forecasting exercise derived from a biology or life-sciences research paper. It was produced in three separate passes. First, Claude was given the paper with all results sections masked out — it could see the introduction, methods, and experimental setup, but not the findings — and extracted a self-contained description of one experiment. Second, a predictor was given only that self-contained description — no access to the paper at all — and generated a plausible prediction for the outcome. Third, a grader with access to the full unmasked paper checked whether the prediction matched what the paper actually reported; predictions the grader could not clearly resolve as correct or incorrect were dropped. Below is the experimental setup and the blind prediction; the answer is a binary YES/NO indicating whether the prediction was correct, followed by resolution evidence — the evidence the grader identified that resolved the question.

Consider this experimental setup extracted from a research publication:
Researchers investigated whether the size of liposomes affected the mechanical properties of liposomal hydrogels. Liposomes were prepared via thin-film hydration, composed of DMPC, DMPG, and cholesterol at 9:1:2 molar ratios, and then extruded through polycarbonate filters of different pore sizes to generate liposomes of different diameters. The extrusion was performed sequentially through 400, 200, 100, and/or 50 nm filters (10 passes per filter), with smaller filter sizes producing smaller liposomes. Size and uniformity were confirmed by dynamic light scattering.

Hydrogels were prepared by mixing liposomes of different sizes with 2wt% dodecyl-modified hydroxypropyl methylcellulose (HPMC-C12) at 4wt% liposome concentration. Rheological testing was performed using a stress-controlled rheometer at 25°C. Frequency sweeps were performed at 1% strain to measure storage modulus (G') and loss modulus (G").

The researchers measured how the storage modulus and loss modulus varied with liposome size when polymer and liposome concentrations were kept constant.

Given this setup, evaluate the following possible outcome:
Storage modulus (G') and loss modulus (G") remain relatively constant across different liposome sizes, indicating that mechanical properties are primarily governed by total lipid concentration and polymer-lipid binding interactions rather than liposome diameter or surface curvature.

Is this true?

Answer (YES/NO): NO